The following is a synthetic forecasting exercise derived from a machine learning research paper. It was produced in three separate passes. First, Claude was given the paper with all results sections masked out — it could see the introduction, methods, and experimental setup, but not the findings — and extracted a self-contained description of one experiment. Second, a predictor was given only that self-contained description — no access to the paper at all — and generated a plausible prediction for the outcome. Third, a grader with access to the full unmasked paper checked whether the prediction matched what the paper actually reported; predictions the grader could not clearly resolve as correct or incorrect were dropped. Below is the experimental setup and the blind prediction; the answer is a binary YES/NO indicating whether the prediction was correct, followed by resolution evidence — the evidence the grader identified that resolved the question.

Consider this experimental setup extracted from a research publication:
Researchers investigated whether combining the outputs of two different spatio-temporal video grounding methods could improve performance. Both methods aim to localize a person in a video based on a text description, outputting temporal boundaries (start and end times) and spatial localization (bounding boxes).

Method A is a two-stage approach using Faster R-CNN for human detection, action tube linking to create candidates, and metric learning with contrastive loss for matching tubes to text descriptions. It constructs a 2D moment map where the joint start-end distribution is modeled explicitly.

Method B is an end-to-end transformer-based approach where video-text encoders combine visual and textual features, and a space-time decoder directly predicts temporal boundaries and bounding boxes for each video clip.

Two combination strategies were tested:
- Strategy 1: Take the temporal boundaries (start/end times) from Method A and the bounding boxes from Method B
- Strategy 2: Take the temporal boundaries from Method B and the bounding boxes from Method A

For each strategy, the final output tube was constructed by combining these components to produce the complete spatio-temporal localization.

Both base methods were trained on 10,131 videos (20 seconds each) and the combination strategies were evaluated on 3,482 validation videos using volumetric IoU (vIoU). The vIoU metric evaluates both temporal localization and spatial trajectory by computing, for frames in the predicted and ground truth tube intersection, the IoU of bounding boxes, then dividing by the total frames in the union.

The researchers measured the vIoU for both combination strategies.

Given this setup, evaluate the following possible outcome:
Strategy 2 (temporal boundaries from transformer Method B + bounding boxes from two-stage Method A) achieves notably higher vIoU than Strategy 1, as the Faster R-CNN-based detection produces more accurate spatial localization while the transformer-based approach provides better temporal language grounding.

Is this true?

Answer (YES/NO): NO